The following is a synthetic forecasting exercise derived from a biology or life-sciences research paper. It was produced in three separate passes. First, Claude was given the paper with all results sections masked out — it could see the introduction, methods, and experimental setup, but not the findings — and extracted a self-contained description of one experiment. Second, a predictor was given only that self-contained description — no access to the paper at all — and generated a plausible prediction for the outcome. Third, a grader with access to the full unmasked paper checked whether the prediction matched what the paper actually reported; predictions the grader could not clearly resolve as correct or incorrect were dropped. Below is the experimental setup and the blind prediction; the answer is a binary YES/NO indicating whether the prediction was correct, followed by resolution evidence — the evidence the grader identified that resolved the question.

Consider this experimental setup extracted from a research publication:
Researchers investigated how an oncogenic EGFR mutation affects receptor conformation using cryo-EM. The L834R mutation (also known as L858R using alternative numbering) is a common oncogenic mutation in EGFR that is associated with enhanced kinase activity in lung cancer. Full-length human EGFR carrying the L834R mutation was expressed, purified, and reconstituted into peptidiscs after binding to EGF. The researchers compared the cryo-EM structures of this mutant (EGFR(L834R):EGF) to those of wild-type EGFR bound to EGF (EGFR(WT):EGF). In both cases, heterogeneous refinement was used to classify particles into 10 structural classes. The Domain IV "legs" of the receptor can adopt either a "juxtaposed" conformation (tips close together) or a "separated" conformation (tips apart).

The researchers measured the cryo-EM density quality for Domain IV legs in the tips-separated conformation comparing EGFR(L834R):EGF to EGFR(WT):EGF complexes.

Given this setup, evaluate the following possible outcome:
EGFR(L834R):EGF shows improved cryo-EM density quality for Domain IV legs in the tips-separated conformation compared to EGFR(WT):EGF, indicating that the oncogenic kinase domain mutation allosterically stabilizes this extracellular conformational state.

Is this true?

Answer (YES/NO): YES